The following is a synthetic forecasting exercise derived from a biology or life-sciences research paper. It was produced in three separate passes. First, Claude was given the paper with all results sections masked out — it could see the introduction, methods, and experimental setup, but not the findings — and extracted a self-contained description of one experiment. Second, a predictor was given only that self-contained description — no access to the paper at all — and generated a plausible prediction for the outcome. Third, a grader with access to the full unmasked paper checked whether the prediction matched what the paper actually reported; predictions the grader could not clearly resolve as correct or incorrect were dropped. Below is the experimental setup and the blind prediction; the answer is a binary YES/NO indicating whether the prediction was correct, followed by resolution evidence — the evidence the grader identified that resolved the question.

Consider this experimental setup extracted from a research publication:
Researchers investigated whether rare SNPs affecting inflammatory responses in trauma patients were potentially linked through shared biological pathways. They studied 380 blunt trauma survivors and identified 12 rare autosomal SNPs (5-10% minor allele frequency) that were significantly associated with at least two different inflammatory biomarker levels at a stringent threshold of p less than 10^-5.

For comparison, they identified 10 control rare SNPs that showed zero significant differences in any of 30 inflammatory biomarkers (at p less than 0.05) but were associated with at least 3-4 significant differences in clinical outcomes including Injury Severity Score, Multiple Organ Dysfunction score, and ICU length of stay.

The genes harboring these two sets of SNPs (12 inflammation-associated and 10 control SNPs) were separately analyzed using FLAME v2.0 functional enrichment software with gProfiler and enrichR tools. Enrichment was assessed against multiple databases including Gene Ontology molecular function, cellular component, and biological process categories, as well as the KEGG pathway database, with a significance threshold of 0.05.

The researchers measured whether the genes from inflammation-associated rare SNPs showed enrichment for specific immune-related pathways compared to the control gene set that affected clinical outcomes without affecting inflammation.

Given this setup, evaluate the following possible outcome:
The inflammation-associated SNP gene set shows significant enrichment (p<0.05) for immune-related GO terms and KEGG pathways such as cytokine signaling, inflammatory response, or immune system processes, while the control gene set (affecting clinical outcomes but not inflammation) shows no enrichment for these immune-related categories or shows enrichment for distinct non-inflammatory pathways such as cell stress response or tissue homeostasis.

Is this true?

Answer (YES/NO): YES